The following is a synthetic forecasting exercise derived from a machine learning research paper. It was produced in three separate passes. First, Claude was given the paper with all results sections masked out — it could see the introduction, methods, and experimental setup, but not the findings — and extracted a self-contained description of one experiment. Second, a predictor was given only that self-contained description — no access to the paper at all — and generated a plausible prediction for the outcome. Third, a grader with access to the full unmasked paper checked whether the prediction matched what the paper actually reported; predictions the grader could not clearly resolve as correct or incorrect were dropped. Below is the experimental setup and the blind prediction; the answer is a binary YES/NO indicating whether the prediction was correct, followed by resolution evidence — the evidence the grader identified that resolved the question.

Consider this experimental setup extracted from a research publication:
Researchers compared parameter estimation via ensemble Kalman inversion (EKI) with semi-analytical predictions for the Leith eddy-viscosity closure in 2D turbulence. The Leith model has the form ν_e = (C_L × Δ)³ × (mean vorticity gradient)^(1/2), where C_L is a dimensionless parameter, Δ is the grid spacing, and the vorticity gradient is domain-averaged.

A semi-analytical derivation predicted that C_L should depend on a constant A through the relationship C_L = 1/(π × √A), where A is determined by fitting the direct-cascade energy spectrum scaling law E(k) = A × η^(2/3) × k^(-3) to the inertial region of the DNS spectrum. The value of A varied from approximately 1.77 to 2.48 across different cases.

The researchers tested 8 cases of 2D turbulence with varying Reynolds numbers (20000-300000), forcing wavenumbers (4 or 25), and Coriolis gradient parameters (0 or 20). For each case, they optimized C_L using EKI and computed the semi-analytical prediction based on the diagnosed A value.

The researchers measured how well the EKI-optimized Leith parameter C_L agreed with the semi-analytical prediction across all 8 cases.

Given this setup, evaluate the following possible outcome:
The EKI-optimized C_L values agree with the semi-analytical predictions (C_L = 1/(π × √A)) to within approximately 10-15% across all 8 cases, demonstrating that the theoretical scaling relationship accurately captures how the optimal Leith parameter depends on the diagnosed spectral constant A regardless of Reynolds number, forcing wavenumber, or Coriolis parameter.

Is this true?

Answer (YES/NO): YES